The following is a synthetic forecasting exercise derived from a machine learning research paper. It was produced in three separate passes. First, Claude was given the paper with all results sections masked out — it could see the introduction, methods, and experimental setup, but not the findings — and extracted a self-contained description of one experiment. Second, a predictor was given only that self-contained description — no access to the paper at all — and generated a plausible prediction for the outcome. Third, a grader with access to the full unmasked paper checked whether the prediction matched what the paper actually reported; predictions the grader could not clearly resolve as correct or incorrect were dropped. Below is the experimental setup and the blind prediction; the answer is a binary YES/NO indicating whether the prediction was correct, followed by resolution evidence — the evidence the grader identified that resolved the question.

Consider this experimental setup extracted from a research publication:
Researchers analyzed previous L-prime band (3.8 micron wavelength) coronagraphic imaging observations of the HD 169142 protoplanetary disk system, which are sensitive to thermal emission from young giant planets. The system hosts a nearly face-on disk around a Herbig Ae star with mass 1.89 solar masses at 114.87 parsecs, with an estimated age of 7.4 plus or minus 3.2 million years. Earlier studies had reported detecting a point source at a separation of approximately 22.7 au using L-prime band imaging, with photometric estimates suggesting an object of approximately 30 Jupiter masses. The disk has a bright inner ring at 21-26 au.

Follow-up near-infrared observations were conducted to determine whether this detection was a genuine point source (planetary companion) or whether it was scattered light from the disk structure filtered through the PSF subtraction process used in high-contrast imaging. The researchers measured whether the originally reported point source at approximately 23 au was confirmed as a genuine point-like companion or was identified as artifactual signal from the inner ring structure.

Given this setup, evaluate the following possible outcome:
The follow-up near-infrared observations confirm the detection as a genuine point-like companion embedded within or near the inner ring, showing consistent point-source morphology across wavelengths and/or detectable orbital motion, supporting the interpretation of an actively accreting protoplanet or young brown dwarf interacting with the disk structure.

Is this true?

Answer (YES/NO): NO